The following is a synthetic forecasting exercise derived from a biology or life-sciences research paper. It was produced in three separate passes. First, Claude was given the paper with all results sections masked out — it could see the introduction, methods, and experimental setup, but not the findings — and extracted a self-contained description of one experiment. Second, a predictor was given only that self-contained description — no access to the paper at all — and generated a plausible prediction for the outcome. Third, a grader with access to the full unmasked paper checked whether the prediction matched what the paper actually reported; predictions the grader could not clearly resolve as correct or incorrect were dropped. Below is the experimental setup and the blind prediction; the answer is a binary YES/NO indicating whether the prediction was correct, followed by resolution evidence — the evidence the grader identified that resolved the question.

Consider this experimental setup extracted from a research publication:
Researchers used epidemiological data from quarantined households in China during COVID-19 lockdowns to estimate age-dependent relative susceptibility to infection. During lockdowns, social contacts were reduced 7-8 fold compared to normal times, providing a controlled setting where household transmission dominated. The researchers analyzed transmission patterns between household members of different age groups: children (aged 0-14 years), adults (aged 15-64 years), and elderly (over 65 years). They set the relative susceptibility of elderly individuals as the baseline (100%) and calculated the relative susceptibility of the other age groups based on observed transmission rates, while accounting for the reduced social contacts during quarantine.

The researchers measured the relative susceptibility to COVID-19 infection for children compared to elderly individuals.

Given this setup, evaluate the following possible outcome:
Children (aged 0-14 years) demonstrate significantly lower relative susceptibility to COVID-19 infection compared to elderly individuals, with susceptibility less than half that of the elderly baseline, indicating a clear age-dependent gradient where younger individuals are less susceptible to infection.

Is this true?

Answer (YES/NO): YES